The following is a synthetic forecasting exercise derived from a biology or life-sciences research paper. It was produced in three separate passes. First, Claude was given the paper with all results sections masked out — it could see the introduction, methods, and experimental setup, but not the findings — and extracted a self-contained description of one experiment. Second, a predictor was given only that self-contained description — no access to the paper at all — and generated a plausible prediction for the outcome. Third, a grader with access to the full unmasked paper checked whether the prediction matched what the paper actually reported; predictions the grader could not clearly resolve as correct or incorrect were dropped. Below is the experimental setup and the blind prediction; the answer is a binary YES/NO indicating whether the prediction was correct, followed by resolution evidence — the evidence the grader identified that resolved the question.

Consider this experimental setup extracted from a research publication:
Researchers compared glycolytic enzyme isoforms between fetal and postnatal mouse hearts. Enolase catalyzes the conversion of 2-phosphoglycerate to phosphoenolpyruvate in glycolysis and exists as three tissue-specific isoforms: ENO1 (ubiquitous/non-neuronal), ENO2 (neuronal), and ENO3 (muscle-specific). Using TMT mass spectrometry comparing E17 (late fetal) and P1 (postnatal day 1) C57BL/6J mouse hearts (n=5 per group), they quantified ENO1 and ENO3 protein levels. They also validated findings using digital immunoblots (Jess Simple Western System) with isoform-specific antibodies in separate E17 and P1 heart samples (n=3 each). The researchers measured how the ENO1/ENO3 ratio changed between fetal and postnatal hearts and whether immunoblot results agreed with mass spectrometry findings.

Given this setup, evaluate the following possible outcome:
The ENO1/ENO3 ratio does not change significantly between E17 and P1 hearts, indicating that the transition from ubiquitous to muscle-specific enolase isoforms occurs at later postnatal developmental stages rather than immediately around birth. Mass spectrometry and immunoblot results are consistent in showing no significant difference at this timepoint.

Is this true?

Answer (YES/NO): NO